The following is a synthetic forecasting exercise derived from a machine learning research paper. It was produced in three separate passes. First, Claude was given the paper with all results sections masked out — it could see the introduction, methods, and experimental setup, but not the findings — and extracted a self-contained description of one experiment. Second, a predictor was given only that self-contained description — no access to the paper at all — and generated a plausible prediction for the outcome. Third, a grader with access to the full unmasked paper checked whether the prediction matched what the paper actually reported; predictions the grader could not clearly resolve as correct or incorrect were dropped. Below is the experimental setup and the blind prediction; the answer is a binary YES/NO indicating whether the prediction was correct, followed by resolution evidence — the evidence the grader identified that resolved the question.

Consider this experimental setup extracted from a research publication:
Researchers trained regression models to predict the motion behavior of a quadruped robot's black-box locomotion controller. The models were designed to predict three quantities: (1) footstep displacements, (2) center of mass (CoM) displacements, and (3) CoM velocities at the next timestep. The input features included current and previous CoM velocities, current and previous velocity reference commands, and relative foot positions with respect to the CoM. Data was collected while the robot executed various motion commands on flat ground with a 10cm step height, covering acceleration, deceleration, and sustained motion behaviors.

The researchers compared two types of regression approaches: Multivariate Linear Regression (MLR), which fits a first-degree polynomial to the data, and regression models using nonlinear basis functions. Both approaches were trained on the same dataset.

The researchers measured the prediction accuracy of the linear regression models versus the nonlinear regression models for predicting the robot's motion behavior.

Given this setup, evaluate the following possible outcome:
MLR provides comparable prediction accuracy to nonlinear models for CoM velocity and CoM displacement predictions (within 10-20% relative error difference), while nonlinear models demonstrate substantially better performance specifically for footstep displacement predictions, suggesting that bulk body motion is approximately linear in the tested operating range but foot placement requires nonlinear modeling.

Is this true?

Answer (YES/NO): NO